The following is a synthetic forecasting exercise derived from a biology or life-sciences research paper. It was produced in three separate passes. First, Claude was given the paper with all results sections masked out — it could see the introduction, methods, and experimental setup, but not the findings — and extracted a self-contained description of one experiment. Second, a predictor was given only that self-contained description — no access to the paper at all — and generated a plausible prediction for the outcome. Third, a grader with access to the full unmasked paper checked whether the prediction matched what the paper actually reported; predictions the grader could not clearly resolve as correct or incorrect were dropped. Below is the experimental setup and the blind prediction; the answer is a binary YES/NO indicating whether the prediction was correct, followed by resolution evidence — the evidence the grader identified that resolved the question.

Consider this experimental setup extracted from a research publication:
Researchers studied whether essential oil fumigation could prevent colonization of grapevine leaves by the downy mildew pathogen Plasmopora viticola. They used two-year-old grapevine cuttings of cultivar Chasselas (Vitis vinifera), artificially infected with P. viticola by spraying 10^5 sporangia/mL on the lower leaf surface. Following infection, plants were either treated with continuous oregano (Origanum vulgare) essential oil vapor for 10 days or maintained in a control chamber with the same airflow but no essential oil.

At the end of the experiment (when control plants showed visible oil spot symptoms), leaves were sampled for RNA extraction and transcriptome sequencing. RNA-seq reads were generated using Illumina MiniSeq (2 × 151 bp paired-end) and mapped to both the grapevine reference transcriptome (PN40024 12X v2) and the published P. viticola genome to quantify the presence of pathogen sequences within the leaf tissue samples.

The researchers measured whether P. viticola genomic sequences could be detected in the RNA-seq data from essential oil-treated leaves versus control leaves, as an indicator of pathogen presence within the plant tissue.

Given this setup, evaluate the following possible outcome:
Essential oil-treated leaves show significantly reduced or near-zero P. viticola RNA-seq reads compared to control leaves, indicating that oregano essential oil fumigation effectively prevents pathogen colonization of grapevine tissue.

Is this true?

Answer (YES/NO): YES